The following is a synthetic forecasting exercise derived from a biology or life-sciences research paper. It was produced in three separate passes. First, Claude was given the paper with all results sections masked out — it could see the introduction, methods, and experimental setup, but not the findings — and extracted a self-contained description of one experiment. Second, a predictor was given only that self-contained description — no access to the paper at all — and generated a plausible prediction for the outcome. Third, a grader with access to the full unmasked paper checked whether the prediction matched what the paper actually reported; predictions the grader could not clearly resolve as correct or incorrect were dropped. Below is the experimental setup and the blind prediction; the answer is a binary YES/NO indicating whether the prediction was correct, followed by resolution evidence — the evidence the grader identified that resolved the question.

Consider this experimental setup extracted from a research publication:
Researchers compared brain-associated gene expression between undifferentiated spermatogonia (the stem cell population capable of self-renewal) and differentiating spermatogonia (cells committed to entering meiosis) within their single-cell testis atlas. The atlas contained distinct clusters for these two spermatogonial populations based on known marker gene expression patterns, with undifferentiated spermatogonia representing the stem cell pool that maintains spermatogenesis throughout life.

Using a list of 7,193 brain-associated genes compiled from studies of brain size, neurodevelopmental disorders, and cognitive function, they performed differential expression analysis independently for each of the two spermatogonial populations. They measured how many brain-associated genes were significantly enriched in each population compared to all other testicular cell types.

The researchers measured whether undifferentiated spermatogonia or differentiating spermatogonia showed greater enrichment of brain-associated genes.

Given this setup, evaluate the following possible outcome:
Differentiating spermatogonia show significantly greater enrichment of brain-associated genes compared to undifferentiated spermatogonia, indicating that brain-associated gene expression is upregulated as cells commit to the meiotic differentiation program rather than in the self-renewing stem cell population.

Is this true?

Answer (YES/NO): NO